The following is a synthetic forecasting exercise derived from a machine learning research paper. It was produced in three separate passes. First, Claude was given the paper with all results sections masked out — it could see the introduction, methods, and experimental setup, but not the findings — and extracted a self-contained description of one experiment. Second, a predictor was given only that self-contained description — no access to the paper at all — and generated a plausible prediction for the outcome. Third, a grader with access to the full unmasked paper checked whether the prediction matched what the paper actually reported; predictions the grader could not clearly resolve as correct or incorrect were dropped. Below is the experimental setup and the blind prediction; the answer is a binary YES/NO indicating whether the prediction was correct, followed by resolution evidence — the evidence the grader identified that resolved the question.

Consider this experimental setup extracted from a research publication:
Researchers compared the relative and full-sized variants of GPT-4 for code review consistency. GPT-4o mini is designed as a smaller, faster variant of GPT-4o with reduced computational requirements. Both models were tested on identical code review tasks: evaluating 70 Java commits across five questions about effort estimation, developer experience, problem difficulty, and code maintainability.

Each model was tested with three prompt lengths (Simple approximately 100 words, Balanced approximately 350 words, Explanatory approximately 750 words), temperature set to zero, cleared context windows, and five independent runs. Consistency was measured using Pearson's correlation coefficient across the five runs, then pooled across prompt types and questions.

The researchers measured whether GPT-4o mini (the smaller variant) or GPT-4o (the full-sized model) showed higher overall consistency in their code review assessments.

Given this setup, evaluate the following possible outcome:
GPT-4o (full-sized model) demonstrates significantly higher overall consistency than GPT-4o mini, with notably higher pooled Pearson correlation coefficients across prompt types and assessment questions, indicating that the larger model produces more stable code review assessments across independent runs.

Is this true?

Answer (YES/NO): NO